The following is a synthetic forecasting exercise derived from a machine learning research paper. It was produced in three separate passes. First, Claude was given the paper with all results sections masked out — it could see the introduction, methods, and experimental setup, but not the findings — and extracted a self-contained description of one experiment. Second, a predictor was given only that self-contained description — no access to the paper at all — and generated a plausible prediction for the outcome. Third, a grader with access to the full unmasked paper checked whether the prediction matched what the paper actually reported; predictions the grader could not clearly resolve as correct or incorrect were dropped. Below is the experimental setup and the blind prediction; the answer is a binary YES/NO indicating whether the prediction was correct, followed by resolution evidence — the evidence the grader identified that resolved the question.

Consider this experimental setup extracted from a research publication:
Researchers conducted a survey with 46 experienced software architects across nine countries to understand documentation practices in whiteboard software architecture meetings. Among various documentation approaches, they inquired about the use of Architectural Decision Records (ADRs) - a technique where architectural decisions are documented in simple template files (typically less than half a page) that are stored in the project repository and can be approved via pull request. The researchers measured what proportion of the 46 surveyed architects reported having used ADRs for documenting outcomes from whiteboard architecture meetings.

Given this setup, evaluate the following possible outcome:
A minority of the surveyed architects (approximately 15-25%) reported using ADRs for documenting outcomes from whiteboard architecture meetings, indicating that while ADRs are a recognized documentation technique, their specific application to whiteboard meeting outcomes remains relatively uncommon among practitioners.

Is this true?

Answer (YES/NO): NO